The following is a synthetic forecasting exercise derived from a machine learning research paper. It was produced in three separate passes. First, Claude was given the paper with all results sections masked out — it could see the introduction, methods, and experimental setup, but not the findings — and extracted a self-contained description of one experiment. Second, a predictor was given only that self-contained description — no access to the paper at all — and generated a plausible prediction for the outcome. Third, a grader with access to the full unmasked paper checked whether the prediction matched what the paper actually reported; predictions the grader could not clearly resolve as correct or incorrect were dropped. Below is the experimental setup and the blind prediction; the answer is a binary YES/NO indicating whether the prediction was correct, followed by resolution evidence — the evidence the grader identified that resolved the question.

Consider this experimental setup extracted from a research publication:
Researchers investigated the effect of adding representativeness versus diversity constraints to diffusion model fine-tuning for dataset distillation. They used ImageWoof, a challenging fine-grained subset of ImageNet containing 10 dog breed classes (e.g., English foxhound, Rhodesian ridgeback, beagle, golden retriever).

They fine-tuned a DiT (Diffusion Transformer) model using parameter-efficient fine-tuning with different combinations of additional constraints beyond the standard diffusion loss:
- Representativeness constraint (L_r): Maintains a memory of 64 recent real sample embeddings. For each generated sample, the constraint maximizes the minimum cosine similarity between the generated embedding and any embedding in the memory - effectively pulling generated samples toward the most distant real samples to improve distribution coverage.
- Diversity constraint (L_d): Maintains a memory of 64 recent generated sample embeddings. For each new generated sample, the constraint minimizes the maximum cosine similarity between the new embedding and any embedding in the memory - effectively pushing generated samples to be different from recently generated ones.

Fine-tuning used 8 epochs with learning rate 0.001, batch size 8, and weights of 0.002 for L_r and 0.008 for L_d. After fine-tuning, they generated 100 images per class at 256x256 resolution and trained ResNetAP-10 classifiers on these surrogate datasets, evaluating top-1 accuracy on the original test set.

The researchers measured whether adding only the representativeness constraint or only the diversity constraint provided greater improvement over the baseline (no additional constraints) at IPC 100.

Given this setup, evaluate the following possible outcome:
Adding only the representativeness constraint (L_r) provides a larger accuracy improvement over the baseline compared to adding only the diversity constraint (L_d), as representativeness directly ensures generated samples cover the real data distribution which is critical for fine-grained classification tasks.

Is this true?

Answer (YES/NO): NO